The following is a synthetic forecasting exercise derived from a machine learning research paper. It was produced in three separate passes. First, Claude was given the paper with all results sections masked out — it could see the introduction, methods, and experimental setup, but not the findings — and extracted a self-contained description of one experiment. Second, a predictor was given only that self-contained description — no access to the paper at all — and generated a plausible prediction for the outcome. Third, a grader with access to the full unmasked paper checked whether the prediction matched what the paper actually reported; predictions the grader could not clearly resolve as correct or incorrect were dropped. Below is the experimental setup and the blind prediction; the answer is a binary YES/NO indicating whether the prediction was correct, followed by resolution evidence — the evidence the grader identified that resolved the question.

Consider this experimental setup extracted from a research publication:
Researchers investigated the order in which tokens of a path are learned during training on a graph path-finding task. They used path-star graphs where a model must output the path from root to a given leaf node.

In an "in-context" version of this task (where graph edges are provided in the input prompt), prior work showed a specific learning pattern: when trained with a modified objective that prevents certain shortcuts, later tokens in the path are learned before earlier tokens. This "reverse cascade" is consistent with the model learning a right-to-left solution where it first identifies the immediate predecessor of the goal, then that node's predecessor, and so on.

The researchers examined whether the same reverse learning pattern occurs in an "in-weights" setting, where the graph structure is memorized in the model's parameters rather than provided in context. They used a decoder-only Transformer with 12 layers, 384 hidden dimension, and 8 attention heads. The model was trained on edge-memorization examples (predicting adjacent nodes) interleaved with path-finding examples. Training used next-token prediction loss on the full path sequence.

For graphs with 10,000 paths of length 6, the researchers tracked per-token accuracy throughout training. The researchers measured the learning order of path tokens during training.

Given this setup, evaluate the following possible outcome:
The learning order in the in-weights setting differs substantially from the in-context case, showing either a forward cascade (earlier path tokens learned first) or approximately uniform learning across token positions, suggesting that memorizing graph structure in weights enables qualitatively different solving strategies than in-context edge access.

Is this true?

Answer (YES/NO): YES